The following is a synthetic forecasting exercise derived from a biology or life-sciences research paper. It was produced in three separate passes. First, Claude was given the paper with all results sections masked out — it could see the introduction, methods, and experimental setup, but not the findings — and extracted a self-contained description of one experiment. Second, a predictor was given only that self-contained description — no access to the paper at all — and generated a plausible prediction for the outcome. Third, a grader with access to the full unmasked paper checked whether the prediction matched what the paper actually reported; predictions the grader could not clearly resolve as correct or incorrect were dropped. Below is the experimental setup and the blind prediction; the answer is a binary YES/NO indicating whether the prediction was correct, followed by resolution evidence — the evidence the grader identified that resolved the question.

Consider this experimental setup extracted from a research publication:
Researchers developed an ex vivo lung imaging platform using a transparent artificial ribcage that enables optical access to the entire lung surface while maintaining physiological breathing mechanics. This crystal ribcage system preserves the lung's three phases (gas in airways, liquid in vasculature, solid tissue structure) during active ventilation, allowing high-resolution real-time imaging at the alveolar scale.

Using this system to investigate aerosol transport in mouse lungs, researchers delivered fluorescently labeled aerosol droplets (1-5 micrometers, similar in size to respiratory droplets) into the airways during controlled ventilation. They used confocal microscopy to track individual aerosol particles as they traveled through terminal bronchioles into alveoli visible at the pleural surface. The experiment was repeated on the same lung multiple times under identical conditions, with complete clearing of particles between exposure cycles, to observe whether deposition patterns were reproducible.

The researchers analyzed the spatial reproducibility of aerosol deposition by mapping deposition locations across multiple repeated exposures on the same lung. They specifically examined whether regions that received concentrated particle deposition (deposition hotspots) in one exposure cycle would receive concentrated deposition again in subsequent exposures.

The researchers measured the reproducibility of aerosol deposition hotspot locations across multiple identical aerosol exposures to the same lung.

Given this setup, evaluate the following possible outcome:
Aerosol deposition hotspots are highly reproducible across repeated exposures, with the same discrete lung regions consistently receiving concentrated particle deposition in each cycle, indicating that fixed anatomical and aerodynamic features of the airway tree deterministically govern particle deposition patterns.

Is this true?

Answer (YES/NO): YES